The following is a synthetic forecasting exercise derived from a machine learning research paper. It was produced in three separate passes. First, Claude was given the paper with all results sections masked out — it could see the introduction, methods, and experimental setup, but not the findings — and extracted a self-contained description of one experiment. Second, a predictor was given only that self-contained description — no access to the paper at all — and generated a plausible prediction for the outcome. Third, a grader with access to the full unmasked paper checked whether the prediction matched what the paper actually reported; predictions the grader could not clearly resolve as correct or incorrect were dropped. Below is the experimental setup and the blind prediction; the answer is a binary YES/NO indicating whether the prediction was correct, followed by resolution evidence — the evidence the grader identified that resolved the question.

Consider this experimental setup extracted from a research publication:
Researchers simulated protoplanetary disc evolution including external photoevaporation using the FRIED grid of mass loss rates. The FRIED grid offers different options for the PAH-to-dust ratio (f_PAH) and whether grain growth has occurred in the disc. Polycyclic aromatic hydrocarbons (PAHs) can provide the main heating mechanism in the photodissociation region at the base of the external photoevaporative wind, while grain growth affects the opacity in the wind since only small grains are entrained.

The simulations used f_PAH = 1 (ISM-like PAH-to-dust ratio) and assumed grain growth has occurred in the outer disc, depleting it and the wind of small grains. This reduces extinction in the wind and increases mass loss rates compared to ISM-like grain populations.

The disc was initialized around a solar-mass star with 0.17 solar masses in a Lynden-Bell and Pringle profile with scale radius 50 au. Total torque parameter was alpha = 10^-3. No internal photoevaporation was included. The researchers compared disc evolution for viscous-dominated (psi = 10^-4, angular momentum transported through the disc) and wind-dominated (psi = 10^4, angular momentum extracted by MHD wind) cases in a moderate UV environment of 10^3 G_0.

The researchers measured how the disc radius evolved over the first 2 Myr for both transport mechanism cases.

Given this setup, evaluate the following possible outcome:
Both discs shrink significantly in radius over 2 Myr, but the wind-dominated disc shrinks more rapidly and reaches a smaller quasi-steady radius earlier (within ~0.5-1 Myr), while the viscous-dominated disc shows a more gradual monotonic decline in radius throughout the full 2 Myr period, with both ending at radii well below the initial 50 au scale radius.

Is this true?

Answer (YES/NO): NO